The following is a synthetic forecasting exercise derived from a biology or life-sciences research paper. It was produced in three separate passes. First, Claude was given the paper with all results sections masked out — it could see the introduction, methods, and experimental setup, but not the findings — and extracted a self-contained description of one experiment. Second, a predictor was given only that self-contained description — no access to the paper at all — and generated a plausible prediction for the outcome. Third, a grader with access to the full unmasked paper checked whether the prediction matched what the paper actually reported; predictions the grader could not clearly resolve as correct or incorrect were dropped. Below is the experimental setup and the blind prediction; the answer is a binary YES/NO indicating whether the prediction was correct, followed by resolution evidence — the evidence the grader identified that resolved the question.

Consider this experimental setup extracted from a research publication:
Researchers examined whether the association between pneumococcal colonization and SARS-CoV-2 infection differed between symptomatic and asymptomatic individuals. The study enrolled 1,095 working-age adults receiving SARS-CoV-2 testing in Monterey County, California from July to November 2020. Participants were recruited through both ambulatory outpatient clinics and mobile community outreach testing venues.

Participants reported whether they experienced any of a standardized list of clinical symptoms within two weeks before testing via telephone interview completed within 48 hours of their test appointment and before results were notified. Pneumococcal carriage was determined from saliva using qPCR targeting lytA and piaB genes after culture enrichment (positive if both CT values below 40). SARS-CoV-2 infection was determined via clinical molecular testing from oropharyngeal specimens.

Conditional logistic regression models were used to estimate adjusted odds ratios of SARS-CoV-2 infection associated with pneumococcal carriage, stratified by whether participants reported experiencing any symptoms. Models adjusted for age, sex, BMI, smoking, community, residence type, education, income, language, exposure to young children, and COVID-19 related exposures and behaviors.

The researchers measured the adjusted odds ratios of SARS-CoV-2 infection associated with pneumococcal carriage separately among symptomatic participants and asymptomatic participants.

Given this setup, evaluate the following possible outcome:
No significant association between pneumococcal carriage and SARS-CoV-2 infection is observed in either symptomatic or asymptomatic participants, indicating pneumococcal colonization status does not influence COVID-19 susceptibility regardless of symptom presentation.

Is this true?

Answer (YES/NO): NO